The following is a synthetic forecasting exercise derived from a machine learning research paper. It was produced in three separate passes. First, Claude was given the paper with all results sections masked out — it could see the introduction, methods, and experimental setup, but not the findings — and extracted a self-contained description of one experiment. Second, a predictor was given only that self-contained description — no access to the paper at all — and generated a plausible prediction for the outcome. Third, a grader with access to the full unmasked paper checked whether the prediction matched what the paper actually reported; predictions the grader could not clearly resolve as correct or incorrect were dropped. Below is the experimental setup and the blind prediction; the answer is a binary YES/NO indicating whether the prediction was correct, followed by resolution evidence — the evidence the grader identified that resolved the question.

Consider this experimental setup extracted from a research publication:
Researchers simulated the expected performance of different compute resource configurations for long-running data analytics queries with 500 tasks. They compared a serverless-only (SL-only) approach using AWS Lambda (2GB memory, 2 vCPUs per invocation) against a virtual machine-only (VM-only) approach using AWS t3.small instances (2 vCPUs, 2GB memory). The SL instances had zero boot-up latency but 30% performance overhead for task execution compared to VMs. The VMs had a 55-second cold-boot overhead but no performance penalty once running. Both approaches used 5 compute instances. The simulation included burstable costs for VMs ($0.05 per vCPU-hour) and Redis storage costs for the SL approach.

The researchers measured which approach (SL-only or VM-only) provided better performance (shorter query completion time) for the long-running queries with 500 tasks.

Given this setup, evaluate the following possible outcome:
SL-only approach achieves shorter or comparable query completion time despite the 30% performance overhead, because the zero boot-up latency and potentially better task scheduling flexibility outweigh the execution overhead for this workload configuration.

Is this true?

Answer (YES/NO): NO